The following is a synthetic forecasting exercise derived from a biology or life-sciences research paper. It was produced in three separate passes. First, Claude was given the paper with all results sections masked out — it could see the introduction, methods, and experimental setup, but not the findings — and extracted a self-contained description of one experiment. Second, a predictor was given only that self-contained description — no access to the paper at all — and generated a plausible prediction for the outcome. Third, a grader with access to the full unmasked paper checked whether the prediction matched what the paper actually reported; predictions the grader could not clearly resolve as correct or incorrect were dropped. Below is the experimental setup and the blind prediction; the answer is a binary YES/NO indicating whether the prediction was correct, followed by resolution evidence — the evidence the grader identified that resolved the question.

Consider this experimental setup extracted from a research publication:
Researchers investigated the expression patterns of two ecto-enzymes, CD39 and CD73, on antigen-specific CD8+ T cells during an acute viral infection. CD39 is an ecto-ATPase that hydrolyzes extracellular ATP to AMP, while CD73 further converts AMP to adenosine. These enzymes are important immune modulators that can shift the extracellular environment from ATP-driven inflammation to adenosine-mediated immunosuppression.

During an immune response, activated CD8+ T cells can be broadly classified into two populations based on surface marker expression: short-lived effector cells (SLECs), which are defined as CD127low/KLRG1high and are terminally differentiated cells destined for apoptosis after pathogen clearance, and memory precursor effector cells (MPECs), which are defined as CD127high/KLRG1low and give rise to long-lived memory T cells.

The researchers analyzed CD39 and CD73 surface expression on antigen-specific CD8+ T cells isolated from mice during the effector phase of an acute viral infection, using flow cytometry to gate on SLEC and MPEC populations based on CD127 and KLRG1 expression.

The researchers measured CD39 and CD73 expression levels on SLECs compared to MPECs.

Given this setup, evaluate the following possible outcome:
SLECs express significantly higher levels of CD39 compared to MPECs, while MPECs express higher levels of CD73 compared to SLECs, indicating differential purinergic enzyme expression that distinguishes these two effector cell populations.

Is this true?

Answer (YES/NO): YES